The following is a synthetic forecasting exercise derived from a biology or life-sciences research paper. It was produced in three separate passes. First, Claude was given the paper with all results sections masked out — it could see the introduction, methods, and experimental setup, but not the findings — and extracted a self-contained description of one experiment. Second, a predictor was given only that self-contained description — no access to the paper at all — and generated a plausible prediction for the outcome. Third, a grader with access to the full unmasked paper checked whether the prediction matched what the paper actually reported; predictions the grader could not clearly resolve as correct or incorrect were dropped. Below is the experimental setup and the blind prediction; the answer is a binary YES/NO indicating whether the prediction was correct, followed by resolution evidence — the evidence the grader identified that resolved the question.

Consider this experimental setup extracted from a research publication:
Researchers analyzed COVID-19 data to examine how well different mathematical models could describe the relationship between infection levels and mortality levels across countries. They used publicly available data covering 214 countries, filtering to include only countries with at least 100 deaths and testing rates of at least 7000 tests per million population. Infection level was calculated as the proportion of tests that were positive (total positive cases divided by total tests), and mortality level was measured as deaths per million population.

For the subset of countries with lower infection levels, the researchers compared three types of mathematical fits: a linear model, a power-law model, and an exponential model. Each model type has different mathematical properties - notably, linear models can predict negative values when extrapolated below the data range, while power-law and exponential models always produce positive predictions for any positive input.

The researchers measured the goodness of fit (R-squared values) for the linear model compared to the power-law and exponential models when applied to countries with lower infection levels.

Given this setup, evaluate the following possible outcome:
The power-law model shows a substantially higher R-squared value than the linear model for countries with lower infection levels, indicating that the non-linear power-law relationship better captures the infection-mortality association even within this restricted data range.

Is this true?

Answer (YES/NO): NO